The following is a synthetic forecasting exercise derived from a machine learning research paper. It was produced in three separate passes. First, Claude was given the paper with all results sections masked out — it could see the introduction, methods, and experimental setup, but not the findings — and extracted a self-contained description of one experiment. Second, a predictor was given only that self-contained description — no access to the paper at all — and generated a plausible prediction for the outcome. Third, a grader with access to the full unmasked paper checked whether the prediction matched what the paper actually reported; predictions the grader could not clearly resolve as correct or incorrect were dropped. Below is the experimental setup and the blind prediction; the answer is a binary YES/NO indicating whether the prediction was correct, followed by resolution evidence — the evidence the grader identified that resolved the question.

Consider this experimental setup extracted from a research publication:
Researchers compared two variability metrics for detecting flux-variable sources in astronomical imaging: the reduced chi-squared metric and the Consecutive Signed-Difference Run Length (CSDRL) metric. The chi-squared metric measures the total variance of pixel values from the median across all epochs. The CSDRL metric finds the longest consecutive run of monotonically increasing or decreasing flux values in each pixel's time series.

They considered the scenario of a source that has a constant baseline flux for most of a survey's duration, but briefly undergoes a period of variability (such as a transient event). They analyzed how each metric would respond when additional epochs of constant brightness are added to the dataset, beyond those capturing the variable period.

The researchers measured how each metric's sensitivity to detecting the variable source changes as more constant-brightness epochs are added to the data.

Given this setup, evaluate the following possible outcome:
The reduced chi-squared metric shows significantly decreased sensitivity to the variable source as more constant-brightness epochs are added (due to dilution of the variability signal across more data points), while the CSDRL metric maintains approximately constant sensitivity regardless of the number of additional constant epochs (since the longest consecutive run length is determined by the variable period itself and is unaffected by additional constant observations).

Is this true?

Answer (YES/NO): YES